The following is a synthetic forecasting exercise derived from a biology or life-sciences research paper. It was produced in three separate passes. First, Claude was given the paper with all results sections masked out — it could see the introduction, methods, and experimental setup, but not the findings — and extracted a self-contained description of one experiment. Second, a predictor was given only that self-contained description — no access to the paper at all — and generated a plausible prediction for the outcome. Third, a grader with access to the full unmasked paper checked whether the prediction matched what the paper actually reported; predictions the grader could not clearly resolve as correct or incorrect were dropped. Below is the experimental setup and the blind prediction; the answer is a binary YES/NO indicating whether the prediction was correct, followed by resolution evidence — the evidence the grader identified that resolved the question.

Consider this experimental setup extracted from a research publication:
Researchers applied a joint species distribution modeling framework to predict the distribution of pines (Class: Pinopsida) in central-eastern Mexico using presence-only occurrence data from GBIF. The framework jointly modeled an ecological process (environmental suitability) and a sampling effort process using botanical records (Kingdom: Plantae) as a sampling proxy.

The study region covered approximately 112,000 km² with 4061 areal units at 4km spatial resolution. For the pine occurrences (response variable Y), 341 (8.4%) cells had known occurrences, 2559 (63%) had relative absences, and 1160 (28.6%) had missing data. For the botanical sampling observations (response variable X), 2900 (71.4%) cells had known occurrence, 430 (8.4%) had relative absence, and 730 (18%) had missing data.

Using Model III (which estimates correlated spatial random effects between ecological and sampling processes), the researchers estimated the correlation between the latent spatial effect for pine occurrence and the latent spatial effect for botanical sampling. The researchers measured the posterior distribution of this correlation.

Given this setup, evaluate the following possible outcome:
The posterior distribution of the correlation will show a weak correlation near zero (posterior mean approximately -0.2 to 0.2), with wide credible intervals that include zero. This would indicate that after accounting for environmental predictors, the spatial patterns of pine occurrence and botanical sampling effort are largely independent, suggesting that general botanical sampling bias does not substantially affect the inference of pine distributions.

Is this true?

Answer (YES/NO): NO